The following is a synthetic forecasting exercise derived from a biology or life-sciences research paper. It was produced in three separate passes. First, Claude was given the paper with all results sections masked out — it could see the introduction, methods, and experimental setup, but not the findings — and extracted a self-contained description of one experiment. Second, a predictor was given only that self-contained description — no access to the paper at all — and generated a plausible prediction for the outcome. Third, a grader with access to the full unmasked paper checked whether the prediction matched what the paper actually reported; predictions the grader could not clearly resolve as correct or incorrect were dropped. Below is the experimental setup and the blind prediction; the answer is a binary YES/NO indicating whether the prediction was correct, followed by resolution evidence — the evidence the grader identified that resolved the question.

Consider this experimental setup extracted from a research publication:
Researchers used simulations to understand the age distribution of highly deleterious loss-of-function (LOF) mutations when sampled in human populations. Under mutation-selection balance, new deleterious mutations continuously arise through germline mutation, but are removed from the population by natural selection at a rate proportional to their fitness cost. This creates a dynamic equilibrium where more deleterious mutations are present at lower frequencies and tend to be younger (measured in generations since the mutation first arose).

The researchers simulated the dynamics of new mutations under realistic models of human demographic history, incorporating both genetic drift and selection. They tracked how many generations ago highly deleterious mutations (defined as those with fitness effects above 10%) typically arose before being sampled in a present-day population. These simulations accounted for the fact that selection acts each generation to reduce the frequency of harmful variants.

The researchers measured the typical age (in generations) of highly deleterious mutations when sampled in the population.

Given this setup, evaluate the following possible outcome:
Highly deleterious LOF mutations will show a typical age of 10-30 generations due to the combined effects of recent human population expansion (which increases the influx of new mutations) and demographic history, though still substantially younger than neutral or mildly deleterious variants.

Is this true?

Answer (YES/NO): NO